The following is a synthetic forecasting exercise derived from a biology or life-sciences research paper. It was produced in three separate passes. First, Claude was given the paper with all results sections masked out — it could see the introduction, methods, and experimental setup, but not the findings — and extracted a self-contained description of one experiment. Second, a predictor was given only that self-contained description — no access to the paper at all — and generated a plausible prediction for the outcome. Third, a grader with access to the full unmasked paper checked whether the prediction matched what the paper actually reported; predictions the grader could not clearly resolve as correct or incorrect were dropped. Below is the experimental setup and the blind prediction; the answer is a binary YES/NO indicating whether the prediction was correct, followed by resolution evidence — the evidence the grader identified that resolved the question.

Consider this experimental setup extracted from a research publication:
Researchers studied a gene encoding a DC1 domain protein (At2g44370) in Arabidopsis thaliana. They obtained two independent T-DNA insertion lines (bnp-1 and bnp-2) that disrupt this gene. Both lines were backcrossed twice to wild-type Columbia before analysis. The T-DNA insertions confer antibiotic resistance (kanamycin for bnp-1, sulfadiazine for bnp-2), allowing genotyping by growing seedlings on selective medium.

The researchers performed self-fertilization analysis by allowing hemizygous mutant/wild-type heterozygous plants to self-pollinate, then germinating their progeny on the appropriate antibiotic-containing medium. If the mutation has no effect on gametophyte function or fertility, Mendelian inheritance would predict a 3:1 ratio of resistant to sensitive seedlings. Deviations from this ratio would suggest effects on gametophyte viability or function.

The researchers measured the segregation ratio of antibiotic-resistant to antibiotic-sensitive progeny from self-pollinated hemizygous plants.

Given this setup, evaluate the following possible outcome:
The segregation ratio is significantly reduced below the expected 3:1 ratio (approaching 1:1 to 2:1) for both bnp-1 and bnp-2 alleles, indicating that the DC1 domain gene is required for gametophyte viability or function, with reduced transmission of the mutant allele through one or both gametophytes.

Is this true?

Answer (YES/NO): YES